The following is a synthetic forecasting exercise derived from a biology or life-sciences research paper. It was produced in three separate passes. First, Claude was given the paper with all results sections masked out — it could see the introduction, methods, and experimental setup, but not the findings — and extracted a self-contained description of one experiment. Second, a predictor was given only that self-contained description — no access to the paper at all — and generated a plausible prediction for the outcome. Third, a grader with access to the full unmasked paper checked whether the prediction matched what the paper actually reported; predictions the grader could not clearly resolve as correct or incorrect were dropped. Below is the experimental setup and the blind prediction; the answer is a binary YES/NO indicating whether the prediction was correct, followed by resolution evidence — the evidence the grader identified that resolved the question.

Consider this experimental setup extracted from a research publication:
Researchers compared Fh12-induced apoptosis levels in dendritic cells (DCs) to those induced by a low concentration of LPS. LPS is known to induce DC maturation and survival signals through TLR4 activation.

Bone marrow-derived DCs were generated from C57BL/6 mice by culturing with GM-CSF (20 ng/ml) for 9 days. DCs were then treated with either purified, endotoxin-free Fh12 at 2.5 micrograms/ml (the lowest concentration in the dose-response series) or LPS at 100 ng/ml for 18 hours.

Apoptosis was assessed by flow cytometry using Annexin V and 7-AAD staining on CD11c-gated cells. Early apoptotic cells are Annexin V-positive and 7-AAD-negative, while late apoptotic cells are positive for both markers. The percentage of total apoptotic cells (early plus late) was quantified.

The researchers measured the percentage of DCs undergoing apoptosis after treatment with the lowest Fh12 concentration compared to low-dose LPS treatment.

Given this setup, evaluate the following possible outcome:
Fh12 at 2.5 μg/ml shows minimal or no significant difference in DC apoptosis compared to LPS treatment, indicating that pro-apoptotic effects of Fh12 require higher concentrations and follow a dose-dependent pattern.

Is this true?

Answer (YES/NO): NO